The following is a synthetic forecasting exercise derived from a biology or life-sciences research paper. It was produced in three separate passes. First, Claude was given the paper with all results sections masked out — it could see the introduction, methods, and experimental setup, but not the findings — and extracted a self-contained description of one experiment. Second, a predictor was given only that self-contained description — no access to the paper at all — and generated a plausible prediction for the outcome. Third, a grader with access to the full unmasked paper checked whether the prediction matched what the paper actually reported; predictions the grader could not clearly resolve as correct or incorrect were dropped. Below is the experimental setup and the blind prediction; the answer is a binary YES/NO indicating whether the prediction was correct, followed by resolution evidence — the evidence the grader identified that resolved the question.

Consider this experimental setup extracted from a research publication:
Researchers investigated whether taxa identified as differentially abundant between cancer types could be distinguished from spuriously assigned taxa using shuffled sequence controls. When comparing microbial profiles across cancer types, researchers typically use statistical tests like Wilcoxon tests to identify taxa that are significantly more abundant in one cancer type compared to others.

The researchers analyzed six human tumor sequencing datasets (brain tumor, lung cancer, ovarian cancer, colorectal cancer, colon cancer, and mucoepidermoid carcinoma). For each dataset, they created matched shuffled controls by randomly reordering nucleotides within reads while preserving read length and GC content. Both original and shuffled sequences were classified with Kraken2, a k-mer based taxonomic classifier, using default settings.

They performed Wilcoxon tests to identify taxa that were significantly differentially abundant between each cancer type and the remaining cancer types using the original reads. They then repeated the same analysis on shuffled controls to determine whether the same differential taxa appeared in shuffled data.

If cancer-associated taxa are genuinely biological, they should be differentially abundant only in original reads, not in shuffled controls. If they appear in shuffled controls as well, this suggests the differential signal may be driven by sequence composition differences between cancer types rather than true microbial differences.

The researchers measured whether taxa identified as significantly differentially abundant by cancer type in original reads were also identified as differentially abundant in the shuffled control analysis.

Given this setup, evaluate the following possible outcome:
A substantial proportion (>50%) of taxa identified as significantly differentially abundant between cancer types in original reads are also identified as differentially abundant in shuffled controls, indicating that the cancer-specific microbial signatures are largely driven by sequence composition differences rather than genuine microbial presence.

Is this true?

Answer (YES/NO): NO